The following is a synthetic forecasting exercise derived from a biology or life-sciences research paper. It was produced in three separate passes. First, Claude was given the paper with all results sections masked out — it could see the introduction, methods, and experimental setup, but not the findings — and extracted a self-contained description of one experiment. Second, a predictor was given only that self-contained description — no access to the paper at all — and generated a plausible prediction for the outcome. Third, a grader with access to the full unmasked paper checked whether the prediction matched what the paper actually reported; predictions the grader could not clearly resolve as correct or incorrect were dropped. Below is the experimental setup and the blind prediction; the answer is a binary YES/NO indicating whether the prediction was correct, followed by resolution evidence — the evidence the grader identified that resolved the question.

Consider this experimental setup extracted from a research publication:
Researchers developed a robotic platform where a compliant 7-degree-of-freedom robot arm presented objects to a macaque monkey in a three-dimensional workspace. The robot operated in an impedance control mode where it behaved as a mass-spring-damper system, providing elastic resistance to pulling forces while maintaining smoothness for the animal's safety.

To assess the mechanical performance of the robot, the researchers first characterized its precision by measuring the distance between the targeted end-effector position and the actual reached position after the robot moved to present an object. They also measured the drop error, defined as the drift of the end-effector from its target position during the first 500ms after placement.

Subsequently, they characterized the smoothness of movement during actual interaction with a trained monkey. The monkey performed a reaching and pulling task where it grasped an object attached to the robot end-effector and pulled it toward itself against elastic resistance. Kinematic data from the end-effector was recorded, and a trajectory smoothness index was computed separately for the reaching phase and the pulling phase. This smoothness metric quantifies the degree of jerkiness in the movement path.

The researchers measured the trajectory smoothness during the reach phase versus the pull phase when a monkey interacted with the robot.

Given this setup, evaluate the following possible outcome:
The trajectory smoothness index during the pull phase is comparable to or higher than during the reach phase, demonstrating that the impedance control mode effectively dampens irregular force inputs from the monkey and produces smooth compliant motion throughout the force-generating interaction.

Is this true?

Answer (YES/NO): YES